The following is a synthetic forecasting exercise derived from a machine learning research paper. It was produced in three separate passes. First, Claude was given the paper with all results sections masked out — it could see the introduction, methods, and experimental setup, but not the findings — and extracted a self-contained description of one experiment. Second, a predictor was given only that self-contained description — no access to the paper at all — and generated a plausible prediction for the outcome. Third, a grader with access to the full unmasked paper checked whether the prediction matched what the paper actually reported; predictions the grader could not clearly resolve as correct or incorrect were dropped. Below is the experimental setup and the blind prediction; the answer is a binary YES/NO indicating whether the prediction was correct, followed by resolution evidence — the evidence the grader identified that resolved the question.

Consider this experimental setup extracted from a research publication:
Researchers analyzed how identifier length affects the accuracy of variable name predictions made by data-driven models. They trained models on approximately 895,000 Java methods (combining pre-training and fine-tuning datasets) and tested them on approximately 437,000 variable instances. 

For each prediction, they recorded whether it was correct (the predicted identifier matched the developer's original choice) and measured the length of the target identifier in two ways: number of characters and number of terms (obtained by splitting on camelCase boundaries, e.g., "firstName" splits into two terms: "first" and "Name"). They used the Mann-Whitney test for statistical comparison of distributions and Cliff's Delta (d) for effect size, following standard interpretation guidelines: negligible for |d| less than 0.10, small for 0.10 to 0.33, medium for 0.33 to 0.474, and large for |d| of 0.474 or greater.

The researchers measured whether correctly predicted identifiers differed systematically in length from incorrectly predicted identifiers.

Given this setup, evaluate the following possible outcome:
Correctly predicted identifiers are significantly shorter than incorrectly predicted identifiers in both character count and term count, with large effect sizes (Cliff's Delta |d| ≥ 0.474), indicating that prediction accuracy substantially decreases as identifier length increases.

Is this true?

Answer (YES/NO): NO